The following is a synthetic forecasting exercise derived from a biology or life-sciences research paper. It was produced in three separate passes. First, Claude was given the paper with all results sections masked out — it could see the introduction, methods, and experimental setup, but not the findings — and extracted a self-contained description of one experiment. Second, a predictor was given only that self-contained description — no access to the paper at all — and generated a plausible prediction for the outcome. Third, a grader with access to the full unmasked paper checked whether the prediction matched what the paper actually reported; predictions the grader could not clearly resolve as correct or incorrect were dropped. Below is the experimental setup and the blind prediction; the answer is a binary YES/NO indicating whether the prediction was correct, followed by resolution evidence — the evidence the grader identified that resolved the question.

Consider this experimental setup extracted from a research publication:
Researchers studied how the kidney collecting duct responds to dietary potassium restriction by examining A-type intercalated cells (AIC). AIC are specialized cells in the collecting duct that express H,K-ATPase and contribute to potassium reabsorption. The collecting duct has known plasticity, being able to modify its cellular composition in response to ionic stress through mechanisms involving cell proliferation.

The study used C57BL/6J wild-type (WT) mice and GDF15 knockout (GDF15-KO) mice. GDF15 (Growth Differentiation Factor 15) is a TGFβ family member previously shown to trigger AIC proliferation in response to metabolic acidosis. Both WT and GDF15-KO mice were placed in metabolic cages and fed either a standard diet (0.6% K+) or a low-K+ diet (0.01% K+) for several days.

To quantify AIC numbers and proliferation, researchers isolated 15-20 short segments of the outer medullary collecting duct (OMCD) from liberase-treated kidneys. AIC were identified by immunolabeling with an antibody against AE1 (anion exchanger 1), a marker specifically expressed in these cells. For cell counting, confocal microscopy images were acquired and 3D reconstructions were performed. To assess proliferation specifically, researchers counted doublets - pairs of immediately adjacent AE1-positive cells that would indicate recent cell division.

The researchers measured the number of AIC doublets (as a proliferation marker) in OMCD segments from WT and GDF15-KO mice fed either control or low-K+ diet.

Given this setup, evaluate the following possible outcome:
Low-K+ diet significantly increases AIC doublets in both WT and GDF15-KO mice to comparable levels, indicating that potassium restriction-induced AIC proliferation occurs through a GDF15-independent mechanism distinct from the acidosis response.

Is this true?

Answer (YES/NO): NO